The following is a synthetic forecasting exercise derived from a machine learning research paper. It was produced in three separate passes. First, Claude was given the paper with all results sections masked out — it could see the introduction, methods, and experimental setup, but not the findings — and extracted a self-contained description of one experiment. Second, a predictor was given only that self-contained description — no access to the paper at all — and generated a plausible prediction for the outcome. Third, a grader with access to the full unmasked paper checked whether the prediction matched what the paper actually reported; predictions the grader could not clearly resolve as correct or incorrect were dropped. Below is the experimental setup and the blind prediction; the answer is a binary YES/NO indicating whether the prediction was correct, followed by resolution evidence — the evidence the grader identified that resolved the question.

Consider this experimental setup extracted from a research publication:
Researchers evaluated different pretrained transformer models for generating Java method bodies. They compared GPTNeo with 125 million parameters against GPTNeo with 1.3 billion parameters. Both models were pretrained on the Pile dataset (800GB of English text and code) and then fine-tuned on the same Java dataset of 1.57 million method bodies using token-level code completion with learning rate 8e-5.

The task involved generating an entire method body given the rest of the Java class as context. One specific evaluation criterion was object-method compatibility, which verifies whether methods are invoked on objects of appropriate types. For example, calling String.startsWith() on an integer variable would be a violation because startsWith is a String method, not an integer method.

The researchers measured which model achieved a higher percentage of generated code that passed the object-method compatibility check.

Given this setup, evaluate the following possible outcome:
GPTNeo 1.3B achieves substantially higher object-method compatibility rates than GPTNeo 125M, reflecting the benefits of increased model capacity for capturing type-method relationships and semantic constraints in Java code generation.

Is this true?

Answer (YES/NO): NO